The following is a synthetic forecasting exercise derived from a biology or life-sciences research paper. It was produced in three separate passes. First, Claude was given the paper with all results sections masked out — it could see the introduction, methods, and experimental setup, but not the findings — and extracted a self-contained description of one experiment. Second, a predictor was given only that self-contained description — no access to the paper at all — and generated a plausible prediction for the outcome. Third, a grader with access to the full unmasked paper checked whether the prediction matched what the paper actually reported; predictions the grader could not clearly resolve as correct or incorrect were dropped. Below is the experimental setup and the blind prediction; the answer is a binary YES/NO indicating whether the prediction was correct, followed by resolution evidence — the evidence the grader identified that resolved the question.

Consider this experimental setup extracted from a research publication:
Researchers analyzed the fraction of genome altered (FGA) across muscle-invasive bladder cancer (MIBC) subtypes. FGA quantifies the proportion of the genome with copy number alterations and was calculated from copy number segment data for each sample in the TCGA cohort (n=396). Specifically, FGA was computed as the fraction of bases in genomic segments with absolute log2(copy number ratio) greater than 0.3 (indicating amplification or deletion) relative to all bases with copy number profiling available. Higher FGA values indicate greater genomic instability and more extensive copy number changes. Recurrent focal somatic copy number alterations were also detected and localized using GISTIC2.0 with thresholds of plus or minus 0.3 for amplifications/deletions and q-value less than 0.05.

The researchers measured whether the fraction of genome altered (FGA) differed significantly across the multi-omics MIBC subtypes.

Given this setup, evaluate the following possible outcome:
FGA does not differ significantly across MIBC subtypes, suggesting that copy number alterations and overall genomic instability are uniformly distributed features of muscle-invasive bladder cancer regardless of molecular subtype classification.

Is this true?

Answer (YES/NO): NO